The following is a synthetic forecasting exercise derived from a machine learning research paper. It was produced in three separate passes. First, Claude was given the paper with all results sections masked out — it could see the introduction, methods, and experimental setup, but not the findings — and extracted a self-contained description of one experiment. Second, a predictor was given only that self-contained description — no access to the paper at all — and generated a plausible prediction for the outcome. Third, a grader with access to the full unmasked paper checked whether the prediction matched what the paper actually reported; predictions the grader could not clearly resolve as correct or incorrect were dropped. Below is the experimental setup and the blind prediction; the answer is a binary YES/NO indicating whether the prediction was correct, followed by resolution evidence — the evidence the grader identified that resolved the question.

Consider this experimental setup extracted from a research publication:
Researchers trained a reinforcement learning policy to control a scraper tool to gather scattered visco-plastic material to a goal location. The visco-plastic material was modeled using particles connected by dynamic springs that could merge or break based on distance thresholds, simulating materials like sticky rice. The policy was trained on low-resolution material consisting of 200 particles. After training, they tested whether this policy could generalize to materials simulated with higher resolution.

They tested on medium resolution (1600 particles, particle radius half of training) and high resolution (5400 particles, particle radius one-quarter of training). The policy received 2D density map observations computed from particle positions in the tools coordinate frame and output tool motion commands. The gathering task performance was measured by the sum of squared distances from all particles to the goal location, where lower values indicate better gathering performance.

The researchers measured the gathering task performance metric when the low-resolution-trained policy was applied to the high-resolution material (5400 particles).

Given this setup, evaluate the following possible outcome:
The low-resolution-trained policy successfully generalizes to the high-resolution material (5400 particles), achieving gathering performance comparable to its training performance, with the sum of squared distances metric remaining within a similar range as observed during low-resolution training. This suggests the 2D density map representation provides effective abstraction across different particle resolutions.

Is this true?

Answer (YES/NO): NO